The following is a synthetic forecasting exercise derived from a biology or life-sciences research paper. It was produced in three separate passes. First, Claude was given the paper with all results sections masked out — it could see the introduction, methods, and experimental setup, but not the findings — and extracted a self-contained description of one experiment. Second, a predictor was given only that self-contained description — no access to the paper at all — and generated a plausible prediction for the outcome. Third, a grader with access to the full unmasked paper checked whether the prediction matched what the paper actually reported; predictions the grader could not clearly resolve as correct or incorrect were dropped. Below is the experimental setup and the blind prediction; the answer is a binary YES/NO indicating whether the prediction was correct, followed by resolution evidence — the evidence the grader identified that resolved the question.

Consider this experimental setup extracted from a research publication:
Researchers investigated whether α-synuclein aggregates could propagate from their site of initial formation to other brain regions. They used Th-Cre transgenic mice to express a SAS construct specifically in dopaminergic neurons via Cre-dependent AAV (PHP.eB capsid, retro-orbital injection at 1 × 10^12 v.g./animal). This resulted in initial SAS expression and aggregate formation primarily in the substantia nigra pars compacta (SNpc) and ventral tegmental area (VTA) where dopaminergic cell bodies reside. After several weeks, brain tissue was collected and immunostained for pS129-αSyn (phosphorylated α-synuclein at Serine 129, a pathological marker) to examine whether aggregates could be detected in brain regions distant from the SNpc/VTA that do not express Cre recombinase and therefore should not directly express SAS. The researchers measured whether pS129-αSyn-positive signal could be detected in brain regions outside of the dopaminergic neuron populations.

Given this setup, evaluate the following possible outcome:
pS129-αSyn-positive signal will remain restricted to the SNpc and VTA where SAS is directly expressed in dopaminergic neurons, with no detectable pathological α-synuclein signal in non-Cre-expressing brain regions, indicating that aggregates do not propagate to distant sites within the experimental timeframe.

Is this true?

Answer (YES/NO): NO